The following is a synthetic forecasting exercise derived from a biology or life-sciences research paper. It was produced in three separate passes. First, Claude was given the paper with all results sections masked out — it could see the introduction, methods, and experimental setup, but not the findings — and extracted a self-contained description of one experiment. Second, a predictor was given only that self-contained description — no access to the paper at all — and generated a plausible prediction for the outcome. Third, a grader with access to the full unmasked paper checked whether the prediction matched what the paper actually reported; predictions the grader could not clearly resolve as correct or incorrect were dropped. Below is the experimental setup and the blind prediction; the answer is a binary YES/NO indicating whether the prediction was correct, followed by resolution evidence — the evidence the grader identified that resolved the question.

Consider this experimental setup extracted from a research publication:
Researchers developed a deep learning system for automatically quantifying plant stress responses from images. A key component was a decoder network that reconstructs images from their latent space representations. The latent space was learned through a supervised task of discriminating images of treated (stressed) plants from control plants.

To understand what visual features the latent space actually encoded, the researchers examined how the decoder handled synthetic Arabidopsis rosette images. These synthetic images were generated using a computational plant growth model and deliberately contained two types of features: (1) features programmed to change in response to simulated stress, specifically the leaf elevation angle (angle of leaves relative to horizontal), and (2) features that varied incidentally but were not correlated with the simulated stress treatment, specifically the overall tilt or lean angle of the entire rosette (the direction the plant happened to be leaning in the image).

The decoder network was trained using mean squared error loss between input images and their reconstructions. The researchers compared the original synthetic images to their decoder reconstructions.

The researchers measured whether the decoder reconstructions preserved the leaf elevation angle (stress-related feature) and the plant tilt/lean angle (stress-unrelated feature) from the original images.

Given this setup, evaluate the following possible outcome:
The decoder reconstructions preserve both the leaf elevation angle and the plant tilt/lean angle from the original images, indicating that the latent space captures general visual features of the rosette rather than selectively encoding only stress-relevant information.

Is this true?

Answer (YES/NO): NO